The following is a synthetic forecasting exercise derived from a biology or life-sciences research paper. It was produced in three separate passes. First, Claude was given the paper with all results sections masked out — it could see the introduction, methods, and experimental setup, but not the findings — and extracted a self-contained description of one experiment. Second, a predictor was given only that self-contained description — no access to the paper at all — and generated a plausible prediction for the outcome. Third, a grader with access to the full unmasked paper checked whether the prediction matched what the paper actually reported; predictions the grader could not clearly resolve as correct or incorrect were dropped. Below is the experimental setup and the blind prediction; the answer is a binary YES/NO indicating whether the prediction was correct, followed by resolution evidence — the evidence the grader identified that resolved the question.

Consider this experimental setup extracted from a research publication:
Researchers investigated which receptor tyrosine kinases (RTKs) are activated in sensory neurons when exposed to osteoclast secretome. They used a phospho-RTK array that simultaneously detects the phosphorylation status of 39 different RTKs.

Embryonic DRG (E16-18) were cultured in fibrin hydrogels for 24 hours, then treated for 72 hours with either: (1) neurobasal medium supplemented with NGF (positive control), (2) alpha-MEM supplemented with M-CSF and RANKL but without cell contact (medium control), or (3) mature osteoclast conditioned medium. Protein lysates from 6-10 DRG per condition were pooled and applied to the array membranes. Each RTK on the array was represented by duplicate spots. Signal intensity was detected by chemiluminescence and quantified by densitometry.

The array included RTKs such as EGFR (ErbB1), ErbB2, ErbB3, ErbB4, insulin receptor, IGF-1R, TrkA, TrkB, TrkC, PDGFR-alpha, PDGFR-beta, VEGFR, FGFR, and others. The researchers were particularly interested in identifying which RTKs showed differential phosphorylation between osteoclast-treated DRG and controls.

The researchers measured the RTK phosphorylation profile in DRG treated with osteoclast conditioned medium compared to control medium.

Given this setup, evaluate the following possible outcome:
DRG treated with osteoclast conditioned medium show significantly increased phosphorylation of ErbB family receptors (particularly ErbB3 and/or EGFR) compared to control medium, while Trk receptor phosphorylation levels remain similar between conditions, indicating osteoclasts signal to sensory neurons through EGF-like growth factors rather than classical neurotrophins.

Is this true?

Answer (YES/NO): NO